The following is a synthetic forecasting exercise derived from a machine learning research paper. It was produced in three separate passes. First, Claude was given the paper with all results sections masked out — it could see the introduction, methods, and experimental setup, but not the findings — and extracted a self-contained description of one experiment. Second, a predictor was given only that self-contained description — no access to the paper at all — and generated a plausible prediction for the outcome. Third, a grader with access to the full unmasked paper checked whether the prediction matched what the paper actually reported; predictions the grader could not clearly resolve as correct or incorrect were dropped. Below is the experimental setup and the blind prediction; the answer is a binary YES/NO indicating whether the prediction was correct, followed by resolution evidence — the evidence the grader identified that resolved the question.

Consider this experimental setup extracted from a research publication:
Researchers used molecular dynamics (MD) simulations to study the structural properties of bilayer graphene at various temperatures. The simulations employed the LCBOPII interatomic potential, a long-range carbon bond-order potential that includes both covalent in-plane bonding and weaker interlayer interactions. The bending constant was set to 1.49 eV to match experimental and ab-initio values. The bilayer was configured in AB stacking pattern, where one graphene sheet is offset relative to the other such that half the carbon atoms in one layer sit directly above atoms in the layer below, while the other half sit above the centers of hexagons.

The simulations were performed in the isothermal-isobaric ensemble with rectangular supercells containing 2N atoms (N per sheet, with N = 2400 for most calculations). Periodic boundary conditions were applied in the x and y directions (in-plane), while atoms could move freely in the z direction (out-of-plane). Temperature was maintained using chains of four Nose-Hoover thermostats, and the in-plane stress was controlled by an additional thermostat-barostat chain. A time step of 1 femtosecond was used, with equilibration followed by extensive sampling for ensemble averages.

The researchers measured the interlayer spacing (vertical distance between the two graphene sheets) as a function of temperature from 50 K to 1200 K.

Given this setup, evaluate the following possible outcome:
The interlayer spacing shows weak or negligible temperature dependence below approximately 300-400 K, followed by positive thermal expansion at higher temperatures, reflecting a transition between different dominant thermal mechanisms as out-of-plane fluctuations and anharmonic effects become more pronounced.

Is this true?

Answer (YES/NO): NO